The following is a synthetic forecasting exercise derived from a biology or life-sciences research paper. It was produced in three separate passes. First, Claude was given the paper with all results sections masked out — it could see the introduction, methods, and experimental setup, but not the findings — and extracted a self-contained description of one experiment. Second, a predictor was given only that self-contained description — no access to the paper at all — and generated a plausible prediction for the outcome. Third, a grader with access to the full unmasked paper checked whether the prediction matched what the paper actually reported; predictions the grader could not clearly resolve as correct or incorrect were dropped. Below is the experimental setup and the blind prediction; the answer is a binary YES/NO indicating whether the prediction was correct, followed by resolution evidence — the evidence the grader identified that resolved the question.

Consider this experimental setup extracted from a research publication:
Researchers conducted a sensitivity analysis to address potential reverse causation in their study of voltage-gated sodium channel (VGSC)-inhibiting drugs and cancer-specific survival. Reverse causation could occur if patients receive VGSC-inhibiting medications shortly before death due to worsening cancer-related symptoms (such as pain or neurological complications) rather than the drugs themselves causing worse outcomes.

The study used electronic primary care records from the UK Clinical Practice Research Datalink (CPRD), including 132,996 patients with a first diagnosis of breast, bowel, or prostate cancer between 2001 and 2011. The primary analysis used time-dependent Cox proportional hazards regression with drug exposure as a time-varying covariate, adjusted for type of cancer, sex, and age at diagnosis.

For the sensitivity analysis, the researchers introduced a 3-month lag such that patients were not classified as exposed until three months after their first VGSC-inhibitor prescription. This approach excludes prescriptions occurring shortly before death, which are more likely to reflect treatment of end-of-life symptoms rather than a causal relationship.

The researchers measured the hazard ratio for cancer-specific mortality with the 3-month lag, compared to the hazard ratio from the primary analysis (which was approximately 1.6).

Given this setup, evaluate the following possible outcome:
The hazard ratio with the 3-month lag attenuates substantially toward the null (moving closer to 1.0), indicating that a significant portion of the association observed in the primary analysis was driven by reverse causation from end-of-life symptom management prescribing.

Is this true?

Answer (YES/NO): NO